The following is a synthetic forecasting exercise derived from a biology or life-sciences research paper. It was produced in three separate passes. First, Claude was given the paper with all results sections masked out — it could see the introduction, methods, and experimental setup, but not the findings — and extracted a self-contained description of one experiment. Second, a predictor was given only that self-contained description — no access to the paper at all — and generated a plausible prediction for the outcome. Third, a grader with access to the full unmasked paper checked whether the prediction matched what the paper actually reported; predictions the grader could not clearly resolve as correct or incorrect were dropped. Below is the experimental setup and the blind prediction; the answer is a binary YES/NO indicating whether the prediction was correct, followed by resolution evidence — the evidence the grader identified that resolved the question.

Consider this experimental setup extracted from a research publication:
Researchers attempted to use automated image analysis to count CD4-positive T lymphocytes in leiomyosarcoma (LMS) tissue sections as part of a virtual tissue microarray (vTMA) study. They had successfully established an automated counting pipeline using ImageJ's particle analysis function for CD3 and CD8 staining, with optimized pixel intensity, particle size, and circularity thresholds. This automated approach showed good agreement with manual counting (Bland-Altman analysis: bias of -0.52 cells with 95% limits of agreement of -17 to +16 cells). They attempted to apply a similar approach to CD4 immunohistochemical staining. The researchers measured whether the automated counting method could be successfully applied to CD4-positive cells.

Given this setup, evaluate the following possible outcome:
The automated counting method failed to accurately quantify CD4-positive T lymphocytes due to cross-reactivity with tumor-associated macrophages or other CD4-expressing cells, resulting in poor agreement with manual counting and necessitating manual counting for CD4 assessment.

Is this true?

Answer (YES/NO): NO